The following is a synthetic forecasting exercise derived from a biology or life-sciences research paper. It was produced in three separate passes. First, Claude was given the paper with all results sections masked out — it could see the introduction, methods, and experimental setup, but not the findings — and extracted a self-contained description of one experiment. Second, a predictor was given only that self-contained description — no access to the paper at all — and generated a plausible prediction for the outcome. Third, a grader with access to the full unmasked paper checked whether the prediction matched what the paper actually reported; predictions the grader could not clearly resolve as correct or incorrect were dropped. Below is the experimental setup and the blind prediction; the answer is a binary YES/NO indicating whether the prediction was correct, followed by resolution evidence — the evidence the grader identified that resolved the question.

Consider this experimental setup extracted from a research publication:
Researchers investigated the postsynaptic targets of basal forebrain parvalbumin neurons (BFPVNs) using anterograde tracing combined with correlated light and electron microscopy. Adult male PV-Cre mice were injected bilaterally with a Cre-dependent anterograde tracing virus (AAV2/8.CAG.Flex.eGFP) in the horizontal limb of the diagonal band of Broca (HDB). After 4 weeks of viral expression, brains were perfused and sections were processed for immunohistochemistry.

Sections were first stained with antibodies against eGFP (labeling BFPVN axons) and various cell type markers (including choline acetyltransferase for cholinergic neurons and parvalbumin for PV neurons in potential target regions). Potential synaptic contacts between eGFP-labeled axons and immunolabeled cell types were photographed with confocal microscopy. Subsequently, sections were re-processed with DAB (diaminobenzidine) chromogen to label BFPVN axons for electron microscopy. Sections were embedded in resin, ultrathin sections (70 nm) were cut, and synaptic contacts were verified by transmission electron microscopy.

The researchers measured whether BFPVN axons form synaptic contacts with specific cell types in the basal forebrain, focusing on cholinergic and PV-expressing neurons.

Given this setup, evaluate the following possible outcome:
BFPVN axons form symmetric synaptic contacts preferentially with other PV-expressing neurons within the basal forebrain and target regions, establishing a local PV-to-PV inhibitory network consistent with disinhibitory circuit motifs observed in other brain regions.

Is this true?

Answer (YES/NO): NO